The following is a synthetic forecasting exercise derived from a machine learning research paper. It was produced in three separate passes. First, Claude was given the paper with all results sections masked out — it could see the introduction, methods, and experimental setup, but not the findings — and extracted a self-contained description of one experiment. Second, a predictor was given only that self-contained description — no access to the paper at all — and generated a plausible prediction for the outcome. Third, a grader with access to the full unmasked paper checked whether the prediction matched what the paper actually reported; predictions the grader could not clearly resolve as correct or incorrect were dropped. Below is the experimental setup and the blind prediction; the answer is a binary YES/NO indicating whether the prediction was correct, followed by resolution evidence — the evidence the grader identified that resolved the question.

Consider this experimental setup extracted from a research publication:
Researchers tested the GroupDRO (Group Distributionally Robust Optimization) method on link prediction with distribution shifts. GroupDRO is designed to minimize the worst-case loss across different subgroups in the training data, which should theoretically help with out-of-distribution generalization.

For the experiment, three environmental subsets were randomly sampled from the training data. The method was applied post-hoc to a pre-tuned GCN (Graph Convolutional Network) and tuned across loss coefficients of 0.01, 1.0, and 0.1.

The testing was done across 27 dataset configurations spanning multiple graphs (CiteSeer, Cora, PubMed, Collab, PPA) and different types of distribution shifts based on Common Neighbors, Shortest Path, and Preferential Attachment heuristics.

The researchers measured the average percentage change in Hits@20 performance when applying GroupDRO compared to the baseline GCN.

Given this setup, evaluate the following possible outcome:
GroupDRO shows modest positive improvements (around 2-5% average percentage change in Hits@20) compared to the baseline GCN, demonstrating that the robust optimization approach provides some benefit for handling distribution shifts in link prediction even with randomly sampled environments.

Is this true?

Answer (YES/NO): NO